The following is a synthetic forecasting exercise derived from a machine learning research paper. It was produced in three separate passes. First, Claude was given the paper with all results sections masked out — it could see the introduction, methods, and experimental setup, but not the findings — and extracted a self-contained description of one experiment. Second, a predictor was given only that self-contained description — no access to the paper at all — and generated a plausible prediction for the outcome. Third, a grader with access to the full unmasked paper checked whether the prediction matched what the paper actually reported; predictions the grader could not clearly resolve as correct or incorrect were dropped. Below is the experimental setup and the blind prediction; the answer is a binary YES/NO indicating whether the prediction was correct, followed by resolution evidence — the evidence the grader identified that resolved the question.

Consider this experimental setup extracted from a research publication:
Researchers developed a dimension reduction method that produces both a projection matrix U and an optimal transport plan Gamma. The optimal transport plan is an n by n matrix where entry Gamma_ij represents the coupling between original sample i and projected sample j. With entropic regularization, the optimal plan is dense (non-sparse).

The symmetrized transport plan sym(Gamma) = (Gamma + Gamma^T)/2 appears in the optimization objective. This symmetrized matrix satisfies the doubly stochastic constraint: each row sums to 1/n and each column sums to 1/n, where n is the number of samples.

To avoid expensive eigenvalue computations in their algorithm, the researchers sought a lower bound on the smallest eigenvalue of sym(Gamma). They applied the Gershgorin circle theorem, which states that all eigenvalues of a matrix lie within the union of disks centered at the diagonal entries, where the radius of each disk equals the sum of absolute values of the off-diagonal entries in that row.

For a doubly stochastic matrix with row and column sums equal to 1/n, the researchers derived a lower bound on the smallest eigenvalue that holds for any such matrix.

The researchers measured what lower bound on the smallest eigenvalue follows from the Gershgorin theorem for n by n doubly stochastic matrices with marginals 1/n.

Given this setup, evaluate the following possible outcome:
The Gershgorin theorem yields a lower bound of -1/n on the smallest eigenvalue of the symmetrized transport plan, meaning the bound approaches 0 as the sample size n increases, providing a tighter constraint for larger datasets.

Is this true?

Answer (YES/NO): YES